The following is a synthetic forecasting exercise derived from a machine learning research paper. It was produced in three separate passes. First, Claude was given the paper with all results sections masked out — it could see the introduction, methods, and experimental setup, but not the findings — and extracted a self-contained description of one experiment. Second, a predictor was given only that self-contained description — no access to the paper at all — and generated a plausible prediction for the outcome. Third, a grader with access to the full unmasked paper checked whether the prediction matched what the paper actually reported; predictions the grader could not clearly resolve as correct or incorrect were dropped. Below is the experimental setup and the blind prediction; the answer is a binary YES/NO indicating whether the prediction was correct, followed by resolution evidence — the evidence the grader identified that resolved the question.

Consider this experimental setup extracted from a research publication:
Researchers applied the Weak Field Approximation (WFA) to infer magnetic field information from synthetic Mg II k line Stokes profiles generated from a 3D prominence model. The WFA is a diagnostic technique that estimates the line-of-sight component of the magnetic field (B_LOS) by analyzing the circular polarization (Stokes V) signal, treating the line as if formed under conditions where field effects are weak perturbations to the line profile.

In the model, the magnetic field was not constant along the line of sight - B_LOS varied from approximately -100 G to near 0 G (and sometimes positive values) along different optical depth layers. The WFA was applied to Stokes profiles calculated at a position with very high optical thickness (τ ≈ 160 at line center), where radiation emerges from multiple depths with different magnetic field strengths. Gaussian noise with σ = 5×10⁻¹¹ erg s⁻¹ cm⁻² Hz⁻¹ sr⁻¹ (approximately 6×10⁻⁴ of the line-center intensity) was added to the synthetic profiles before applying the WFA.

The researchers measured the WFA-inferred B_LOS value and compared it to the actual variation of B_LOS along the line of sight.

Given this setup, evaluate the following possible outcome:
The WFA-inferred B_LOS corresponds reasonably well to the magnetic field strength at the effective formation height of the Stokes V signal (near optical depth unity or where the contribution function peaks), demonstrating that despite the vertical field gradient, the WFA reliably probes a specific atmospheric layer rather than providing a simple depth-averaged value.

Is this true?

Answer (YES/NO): YES